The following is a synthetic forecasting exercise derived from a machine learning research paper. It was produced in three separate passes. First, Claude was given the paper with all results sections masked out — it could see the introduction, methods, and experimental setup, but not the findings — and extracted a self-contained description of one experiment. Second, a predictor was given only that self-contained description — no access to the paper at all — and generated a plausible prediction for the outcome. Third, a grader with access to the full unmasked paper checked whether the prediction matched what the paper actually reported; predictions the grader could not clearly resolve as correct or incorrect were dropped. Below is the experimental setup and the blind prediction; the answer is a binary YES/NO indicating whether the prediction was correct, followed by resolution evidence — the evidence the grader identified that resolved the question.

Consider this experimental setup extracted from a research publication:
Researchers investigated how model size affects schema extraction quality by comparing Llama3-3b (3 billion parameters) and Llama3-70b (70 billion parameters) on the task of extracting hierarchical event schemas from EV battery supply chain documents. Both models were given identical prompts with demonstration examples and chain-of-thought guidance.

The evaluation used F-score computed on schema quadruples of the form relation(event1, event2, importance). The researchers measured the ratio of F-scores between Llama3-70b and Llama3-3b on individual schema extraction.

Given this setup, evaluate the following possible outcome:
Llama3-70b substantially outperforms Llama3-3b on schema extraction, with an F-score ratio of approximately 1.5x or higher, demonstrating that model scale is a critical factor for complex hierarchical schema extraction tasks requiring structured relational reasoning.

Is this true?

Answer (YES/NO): YES